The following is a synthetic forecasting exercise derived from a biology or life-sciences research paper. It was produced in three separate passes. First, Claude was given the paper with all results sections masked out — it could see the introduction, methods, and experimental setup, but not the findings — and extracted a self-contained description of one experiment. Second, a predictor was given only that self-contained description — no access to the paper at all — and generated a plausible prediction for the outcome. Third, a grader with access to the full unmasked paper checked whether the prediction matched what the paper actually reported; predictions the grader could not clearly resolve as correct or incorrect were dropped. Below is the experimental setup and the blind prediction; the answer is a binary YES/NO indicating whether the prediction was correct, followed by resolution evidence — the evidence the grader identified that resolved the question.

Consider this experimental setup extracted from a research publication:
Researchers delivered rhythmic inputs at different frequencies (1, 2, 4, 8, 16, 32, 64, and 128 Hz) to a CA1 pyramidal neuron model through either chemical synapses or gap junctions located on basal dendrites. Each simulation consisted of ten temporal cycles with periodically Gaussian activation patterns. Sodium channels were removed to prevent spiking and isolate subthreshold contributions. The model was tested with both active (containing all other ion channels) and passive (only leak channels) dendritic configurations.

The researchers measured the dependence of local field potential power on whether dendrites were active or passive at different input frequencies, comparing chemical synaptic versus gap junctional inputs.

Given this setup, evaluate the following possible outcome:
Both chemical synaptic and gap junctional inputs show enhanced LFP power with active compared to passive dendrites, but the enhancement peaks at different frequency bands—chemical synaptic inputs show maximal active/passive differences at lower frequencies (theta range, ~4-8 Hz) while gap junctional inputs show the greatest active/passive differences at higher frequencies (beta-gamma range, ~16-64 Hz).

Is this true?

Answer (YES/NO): NO